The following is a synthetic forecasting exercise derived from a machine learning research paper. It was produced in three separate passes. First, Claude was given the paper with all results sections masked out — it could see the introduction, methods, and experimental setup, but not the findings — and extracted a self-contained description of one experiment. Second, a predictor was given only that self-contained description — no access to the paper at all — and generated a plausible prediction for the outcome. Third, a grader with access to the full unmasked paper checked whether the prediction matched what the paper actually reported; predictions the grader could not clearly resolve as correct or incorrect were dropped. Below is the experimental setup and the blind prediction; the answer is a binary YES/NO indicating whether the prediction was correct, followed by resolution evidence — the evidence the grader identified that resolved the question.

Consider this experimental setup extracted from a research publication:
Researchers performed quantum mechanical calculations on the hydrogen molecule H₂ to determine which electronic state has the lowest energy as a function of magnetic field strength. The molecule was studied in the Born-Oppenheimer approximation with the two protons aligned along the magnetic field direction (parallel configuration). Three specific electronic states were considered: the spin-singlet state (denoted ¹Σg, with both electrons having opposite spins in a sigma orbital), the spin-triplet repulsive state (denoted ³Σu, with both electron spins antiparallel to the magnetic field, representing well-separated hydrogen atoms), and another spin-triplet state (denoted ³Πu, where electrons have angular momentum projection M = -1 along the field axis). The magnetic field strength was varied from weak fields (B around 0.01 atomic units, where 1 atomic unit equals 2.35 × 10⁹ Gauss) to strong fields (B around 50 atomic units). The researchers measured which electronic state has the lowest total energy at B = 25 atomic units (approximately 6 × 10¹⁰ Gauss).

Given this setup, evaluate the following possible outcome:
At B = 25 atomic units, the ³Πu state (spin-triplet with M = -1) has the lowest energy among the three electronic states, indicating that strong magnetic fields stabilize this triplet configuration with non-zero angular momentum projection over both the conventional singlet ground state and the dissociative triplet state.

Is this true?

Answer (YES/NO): YES